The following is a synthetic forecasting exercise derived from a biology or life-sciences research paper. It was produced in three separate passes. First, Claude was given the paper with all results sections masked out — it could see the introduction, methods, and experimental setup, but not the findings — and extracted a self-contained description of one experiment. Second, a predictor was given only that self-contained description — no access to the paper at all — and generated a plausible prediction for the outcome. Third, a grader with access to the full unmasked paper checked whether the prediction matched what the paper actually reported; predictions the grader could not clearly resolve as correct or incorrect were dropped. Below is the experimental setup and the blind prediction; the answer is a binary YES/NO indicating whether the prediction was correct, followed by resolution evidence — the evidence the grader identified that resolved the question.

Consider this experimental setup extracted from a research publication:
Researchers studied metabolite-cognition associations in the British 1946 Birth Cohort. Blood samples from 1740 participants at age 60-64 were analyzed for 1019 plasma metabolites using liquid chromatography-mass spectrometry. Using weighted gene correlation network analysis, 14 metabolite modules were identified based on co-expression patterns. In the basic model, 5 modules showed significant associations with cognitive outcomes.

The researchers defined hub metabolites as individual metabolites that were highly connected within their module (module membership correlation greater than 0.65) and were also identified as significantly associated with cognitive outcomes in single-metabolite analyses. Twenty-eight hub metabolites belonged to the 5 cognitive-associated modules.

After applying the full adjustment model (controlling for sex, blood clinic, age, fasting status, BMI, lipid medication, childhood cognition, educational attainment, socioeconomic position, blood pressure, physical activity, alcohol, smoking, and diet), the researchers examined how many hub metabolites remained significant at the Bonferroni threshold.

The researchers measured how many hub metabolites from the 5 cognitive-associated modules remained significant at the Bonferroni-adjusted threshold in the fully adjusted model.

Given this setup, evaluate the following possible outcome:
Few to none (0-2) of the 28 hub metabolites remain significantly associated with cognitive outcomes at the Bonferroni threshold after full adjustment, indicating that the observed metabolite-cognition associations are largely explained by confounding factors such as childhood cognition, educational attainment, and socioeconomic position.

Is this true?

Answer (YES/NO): YES